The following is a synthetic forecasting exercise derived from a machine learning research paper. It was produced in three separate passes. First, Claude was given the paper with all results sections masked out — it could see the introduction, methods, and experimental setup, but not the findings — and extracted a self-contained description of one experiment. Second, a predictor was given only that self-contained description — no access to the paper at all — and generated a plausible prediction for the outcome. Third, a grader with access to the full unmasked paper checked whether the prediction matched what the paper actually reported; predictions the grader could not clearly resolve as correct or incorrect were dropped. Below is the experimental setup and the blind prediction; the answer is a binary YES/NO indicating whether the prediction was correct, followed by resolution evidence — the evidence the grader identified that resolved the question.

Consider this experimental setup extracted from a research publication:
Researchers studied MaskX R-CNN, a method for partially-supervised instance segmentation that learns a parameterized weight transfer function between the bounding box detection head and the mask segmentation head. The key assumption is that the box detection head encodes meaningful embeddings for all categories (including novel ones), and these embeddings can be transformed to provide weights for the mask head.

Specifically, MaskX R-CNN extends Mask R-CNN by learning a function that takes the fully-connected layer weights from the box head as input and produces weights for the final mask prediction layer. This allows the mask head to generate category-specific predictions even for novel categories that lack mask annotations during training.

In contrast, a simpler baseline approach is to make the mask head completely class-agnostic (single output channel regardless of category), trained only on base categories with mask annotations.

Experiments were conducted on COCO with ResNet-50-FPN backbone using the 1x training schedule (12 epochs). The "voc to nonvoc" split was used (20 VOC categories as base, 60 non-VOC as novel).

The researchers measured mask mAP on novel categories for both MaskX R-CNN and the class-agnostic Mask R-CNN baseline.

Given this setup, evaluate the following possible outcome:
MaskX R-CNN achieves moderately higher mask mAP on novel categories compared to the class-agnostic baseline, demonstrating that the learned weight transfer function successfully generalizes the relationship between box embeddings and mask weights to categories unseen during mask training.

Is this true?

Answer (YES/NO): YES